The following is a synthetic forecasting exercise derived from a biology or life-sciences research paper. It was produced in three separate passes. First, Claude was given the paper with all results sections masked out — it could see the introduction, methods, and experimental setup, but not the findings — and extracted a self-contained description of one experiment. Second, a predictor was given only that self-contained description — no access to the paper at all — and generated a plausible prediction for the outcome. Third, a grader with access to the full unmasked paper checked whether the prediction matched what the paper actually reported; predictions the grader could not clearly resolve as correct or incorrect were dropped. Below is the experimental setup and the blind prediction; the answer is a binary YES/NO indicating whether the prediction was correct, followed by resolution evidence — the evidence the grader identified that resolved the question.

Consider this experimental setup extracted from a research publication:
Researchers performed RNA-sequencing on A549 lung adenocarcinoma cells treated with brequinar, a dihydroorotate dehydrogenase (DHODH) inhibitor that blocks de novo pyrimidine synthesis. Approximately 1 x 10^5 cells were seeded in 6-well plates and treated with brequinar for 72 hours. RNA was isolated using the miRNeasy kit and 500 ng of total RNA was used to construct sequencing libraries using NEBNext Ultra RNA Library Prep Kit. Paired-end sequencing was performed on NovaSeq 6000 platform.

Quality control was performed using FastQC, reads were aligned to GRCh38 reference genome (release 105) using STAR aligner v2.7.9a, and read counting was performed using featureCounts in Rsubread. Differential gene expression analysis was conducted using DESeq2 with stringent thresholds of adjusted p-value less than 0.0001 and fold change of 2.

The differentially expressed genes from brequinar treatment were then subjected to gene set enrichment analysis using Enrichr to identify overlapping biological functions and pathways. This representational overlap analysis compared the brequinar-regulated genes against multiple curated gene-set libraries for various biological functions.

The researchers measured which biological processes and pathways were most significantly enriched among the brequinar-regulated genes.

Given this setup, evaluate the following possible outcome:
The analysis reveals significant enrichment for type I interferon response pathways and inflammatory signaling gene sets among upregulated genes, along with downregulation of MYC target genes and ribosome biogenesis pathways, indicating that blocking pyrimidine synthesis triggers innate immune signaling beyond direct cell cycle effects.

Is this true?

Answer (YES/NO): NO